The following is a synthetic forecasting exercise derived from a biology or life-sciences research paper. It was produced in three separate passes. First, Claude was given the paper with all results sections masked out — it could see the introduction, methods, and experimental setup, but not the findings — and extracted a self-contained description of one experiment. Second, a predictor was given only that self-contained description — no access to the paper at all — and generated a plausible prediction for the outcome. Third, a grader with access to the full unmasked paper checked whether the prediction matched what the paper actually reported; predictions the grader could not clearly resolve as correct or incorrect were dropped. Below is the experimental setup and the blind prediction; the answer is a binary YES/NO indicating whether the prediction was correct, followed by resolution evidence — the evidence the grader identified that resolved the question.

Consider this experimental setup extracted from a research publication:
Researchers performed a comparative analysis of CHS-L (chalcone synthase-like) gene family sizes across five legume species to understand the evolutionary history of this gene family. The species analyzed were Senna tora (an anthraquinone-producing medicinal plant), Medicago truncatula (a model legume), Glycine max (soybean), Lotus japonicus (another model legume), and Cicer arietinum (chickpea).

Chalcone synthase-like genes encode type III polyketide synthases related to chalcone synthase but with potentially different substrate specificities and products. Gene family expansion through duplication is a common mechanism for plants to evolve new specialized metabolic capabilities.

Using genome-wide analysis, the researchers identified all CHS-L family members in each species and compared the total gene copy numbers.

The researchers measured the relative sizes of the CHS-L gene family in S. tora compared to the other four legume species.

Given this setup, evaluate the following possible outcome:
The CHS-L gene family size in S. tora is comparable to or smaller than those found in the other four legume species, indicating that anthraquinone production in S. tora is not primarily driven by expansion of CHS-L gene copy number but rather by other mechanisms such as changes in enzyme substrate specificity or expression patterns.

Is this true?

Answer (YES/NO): NO